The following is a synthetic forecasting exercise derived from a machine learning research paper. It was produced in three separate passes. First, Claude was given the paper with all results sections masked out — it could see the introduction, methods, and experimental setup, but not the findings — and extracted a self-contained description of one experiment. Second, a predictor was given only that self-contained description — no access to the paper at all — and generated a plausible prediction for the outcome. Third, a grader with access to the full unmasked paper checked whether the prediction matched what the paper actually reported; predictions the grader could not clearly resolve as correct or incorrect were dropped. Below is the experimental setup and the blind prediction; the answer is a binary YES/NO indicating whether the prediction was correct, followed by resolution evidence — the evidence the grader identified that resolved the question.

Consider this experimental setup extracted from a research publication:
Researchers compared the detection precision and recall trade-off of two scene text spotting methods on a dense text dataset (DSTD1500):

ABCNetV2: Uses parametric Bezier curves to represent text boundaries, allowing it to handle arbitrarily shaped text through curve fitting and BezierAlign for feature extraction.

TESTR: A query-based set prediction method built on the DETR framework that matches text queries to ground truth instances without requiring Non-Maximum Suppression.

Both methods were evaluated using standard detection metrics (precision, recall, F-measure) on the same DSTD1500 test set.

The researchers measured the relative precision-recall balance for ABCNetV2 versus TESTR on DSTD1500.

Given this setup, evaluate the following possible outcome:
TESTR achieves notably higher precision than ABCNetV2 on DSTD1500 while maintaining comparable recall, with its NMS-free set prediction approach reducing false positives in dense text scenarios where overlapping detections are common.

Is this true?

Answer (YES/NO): NO